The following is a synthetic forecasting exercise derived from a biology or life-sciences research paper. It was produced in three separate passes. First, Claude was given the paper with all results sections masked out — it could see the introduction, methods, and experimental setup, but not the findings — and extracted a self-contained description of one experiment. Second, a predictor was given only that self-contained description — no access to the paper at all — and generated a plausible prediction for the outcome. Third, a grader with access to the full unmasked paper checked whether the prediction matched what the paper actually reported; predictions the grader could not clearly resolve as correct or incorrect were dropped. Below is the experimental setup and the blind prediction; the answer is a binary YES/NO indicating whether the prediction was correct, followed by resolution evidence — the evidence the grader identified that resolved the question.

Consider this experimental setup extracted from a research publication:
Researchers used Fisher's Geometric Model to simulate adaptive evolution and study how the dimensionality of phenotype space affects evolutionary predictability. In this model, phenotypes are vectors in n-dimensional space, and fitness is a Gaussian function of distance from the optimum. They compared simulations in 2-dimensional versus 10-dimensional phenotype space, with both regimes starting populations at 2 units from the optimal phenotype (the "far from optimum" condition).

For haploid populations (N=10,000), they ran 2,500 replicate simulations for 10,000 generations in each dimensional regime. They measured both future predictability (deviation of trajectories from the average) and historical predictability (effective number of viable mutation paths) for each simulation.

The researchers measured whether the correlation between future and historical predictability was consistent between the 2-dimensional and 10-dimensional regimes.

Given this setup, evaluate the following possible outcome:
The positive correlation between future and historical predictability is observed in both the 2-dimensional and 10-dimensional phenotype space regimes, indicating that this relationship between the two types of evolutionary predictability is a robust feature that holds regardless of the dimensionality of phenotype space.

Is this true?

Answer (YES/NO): NO